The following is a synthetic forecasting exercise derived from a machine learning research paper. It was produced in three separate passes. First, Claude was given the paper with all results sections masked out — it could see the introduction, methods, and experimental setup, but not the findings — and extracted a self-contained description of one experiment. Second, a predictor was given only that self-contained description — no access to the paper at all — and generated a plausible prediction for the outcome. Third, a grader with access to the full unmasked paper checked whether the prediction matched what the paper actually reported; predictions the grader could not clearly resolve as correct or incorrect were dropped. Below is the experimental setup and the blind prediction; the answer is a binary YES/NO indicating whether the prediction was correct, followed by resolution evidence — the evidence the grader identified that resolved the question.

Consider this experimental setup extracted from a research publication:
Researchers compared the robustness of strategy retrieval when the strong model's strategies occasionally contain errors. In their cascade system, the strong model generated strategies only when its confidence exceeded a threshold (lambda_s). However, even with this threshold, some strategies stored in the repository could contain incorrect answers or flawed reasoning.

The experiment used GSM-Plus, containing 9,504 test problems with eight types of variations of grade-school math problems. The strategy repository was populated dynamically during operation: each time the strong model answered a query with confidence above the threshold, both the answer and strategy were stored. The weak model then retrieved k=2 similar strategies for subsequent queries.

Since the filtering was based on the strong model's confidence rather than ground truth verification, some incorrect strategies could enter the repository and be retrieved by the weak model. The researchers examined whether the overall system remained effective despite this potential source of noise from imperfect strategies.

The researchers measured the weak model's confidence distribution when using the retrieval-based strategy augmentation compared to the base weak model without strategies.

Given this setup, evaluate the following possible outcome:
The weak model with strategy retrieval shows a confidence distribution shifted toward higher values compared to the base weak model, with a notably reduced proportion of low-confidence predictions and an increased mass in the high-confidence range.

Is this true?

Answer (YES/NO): YES